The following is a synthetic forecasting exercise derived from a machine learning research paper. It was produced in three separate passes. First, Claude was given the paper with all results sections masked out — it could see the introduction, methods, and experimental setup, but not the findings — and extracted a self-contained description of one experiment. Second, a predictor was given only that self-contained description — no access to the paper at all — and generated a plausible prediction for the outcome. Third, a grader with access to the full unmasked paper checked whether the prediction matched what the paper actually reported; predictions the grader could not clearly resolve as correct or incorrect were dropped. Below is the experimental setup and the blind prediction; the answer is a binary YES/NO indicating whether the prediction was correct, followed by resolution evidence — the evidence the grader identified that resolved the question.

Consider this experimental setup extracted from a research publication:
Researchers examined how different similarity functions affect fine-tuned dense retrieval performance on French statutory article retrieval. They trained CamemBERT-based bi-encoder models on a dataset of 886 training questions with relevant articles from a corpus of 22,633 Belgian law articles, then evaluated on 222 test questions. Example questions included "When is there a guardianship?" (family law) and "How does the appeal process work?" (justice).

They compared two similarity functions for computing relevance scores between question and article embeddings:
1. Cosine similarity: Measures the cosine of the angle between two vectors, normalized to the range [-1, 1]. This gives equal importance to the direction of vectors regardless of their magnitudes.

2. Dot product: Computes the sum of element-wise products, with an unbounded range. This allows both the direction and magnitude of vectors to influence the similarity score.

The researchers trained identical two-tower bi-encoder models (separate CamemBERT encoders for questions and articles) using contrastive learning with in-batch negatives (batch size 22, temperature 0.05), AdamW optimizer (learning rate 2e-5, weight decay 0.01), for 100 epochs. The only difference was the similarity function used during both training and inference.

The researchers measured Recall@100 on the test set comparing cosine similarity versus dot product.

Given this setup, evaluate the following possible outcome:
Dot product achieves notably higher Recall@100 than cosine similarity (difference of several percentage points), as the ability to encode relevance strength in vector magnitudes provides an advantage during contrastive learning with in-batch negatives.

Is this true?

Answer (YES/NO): NO